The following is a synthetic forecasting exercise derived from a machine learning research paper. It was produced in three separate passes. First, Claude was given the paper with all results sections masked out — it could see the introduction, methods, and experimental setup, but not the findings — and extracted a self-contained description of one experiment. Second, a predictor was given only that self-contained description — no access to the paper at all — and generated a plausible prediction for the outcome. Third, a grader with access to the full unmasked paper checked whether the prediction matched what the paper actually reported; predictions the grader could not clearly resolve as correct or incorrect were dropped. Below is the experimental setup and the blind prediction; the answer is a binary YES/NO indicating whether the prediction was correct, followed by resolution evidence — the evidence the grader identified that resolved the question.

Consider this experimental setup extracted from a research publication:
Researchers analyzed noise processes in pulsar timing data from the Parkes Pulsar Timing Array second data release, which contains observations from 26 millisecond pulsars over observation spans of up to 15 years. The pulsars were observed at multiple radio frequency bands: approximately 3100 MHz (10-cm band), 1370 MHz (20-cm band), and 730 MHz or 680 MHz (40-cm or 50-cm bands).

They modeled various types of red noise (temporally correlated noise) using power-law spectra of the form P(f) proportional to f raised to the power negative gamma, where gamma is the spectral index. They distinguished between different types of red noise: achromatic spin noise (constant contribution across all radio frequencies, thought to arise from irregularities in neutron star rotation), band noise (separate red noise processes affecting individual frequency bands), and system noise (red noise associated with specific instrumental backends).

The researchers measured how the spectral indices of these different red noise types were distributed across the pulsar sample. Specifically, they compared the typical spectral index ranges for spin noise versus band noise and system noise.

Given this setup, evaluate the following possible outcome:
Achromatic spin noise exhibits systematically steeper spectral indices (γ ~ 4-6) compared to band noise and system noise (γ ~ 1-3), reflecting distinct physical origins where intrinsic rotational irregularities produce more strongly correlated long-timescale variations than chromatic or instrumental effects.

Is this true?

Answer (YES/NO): YES